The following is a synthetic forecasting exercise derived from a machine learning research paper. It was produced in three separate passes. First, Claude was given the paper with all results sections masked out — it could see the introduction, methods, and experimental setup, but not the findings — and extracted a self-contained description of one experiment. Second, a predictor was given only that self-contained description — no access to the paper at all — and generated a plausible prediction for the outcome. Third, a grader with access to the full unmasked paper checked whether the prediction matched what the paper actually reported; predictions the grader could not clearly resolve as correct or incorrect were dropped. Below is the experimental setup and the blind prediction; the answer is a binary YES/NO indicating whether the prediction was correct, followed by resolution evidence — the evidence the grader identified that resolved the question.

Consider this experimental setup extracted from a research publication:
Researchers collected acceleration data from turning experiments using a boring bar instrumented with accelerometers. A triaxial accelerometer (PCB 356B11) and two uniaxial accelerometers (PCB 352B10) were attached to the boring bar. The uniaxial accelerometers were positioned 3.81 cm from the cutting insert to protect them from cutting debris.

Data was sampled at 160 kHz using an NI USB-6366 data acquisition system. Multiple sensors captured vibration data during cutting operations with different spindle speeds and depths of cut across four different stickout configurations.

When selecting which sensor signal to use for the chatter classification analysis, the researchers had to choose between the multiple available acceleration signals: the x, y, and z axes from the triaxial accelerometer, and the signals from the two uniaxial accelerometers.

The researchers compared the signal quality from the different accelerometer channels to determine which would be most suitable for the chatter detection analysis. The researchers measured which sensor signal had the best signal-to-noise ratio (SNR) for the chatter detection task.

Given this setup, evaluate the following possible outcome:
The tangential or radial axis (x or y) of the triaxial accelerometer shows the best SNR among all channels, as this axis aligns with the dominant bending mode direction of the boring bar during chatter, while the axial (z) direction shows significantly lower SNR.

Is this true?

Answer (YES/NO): YES